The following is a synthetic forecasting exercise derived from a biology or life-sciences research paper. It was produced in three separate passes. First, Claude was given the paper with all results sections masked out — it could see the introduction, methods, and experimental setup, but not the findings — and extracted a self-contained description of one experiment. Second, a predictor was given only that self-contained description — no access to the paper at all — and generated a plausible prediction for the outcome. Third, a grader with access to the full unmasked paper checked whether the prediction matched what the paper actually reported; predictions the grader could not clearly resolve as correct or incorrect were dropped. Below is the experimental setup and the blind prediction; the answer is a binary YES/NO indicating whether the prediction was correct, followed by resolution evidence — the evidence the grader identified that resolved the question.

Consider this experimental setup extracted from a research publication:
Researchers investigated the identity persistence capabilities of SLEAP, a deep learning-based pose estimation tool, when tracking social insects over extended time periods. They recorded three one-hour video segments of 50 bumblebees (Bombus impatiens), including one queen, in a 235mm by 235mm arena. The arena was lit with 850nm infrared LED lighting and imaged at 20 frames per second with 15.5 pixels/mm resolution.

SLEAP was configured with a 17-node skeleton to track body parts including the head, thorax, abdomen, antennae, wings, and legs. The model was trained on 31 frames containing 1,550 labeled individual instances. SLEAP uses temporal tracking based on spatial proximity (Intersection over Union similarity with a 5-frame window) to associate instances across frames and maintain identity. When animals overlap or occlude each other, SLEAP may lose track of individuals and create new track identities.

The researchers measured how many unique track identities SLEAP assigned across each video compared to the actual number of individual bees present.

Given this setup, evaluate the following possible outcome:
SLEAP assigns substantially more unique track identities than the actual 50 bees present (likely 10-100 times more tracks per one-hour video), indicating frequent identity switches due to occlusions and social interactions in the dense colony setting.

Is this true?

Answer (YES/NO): NO